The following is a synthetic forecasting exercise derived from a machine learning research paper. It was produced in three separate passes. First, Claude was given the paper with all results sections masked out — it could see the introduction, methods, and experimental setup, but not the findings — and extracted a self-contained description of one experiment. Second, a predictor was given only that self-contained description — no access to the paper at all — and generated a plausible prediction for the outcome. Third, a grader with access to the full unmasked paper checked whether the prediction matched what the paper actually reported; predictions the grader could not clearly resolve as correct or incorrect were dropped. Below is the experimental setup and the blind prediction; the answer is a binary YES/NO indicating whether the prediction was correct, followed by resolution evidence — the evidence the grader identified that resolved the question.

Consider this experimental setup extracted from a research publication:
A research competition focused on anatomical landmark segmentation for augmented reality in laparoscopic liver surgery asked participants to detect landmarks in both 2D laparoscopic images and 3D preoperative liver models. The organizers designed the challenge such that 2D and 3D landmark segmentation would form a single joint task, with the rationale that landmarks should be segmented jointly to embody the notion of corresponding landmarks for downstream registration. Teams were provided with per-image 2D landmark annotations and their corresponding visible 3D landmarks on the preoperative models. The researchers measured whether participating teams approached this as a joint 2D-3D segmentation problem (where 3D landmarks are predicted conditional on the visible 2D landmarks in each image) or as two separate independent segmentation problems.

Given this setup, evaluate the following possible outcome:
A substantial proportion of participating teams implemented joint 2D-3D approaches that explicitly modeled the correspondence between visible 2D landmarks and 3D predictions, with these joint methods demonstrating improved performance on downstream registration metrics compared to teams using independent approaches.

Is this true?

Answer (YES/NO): NO